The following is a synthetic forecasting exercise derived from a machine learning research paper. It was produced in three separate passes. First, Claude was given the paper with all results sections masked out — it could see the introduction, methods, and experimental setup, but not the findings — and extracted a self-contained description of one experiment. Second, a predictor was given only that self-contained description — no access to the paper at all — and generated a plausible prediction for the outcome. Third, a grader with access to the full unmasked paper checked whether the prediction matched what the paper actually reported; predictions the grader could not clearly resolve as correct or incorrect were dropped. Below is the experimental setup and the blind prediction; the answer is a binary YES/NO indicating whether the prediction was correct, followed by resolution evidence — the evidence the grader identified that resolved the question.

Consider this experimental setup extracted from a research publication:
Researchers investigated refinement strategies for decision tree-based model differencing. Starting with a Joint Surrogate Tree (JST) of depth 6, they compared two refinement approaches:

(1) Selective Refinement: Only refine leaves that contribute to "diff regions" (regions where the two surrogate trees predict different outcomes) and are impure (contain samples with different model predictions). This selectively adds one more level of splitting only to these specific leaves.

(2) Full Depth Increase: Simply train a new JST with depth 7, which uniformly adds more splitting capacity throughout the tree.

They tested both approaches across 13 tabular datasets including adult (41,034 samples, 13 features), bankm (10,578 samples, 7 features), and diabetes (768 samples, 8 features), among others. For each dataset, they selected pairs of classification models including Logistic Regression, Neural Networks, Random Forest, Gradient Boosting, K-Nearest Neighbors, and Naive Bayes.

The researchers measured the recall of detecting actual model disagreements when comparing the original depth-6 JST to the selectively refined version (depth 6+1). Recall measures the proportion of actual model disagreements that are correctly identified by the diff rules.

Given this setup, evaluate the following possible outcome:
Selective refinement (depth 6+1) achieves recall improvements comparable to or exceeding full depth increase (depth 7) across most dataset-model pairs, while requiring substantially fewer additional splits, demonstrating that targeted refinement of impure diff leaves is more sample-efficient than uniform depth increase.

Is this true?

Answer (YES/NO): NO